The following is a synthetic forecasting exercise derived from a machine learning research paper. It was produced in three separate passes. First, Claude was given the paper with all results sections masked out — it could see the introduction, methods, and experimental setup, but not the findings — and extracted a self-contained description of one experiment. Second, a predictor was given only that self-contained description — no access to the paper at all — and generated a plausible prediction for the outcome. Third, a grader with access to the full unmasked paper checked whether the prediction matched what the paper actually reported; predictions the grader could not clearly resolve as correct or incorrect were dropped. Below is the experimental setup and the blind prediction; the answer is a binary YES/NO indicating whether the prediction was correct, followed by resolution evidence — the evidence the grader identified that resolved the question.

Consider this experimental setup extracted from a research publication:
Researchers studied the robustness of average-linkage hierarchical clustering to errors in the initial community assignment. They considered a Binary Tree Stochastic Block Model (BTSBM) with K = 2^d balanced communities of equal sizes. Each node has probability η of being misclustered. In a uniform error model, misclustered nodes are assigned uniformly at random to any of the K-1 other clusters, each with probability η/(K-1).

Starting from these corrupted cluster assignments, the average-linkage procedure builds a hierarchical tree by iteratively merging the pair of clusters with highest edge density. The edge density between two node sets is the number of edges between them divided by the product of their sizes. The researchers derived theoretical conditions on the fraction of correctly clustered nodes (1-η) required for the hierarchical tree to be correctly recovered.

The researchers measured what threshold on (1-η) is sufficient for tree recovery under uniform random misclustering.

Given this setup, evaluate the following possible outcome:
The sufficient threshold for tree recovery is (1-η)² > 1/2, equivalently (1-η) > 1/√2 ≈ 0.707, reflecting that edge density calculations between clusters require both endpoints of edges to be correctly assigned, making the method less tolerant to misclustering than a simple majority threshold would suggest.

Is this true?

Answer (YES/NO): NO